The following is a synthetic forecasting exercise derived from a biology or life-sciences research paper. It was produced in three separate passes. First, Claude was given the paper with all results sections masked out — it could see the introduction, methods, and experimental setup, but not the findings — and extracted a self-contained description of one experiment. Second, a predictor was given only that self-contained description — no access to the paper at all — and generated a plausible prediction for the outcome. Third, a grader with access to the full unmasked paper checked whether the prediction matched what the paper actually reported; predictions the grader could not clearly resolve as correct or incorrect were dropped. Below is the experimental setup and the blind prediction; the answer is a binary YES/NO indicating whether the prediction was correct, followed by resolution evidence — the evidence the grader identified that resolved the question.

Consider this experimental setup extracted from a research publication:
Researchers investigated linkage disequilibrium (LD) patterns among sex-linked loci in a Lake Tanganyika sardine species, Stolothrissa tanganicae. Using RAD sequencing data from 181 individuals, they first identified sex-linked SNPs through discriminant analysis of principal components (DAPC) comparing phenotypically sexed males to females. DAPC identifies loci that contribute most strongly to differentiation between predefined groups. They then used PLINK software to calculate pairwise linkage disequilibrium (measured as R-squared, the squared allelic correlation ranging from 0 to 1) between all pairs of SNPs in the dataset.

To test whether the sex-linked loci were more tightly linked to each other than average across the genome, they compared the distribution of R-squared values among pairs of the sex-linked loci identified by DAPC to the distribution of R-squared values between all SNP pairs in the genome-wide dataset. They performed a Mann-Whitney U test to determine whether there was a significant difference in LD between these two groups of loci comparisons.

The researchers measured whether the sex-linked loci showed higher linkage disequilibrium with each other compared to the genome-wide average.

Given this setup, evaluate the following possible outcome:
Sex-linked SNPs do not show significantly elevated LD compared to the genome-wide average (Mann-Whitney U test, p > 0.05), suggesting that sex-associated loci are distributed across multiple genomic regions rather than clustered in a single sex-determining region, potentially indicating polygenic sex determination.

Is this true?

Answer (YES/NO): NO